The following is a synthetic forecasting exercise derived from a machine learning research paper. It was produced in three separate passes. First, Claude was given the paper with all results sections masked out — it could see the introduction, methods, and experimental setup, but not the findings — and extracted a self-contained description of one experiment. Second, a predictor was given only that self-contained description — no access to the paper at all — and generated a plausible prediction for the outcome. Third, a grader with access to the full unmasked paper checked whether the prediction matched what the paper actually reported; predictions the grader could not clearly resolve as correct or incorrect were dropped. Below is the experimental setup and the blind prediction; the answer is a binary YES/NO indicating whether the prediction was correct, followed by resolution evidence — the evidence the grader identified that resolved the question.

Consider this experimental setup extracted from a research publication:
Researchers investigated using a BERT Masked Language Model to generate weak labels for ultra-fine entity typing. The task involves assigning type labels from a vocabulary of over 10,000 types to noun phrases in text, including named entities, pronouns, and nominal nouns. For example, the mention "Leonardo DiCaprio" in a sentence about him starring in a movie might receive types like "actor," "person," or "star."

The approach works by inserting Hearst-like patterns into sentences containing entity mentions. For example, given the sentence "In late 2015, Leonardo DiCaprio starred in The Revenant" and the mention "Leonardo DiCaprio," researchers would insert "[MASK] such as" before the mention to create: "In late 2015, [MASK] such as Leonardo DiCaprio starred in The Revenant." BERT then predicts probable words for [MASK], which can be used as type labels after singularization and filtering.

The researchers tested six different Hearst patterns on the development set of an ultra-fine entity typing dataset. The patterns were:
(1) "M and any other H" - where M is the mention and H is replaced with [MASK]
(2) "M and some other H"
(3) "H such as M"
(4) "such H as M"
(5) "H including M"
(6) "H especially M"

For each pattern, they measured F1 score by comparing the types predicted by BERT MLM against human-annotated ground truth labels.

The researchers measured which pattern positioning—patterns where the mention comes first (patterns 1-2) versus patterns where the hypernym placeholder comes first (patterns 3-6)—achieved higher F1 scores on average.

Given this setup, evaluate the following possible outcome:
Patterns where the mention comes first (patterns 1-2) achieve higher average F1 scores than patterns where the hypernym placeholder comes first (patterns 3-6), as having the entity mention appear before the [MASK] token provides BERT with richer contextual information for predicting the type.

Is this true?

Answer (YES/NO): YES